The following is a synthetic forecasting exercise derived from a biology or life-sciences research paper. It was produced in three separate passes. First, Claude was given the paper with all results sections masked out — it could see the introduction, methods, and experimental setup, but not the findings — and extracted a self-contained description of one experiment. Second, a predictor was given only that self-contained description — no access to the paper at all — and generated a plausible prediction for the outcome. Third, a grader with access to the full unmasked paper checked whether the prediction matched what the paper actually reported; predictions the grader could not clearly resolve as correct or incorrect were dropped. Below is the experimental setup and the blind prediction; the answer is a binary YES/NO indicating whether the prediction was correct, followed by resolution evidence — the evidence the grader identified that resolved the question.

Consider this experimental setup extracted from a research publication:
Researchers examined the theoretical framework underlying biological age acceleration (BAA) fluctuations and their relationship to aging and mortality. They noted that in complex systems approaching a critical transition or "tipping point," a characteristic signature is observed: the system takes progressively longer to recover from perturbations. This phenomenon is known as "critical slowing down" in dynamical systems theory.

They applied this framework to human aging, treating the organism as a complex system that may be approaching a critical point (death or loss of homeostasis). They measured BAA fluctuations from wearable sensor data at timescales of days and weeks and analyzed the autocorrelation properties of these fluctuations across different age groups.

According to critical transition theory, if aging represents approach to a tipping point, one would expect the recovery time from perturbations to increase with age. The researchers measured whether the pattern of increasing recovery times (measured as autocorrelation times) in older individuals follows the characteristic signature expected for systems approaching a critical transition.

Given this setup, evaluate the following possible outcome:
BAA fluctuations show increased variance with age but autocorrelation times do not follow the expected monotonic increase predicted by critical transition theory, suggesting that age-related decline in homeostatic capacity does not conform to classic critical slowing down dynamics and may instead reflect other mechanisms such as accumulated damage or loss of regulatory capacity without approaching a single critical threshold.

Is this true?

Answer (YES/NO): NO